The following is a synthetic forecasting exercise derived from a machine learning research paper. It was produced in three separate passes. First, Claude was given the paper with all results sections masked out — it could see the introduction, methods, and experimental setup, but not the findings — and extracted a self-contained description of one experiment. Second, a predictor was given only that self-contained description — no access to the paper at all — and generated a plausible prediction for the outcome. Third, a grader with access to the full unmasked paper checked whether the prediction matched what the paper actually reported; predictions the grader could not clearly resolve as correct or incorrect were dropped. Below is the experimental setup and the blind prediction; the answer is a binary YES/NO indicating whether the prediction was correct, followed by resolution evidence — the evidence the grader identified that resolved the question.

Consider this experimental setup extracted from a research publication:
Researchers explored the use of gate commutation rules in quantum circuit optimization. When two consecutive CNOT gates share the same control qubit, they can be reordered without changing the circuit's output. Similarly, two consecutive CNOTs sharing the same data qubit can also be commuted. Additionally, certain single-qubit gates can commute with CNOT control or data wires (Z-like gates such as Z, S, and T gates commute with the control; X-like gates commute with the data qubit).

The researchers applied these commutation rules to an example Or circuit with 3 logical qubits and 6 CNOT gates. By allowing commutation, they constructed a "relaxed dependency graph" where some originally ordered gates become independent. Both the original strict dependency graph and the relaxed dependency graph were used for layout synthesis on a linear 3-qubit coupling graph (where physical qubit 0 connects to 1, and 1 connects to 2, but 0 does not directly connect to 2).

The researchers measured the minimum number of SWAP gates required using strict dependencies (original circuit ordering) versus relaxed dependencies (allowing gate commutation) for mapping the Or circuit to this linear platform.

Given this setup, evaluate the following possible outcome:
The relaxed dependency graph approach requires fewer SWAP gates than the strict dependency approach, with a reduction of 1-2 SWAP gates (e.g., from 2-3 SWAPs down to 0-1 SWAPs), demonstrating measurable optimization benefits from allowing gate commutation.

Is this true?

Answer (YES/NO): YES